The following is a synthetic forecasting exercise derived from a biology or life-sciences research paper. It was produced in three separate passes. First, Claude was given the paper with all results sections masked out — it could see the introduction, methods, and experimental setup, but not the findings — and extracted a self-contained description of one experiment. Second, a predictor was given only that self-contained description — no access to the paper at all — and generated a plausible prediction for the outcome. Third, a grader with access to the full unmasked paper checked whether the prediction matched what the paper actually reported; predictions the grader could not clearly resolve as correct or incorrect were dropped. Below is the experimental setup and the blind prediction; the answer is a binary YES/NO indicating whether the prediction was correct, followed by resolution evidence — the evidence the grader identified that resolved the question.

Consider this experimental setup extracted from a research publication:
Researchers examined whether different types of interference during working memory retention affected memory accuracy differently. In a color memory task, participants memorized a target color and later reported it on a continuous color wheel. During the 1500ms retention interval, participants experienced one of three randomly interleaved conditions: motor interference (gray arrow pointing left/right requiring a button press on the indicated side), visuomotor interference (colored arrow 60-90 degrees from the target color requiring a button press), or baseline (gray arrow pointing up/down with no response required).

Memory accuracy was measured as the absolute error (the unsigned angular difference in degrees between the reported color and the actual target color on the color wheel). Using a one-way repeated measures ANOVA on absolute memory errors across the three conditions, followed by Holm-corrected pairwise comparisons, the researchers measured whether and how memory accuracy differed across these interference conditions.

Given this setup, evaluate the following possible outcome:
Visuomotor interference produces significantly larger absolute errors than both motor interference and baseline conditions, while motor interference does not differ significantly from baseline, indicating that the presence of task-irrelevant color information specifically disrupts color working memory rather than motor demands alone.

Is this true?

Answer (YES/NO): YES